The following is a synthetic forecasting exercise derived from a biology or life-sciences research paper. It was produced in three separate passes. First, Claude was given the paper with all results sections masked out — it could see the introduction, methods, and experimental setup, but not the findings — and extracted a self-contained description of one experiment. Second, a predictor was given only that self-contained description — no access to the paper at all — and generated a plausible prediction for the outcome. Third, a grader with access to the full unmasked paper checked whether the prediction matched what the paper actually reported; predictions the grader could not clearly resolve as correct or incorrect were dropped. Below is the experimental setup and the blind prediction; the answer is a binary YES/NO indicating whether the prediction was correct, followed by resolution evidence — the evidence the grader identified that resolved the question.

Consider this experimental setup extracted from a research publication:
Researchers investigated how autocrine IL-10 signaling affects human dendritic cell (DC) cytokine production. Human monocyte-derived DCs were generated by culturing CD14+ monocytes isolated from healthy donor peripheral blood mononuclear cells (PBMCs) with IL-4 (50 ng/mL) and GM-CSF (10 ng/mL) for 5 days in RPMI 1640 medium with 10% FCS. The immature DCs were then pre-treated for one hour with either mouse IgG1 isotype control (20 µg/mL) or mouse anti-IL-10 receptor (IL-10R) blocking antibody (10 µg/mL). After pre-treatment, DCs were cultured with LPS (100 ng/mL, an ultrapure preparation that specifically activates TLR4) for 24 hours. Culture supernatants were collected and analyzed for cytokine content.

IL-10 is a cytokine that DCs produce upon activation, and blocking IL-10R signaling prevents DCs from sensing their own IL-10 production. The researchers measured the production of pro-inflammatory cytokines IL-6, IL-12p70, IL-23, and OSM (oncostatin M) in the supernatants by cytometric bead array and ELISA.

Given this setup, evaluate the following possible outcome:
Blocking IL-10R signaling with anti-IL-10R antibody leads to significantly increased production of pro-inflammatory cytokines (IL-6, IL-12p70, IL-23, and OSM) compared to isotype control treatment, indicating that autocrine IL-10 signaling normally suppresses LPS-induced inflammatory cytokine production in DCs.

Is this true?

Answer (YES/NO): YES